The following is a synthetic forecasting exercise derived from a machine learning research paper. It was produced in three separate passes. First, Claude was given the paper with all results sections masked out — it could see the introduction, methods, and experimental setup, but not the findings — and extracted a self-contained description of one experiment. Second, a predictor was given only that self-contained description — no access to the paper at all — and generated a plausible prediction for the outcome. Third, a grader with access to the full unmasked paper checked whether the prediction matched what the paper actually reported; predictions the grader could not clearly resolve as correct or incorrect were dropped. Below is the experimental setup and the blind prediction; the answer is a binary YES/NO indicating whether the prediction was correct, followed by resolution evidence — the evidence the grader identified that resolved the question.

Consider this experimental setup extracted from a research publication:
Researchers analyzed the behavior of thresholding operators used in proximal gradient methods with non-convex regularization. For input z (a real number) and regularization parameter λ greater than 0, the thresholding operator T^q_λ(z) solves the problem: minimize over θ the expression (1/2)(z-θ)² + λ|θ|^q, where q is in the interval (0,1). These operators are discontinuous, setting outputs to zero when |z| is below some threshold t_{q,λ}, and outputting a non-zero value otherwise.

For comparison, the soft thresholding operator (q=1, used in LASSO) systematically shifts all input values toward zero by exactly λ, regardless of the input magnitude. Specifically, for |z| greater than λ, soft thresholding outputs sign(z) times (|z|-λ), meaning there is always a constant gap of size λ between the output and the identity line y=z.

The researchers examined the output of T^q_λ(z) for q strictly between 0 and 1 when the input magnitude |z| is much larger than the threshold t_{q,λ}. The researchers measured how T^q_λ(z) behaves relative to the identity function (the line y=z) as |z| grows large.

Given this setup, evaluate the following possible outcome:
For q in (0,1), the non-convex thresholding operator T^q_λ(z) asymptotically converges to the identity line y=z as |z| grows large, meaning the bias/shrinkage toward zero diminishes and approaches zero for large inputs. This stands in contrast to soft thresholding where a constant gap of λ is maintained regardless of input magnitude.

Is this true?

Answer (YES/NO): YES